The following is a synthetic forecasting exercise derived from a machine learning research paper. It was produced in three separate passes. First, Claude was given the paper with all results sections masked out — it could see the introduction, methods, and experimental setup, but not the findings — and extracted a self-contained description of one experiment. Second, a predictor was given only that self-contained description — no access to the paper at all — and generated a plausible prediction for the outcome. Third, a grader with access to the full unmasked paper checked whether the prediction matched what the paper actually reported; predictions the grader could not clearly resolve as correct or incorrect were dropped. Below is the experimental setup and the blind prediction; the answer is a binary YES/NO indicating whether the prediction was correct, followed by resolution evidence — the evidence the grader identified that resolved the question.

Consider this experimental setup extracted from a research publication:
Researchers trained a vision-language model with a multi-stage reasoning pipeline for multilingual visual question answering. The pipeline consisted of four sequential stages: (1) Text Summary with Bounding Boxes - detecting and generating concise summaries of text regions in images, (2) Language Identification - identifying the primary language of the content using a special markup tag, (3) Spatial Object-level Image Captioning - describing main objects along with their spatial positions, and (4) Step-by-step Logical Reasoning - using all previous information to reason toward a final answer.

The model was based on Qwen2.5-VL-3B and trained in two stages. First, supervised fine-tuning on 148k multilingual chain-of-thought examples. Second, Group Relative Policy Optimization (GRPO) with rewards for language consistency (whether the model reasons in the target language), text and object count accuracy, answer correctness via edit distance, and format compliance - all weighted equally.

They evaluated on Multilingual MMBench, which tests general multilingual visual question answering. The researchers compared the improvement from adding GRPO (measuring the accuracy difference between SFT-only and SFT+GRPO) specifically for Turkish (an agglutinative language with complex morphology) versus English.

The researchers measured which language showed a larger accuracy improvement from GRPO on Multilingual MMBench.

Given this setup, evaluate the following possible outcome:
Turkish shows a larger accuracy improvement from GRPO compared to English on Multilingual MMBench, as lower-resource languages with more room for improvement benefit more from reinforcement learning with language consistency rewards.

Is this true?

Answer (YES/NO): NO